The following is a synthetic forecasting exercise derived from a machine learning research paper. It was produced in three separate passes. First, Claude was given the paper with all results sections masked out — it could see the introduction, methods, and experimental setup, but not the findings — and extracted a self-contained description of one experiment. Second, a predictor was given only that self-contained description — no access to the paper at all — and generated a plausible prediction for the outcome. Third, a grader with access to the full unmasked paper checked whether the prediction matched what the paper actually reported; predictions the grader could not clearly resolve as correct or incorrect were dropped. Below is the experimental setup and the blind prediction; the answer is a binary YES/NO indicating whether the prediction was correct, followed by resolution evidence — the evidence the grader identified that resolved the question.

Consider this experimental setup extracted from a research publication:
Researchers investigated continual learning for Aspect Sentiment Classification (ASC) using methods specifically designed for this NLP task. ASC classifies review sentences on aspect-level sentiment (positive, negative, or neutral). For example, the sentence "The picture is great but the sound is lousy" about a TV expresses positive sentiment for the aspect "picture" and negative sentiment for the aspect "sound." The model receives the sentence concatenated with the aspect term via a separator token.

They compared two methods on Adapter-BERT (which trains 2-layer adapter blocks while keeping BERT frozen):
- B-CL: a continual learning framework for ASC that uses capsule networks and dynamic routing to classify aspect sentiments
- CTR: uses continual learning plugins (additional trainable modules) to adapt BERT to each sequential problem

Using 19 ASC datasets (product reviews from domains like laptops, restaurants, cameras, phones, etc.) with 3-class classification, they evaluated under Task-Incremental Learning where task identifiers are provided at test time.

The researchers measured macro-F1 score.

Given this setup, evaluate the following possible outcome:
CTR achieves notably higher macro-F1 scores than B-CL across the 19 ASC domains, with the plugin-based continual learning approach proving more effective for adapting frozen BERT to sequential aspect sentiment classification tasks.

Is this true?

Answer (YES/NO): YES